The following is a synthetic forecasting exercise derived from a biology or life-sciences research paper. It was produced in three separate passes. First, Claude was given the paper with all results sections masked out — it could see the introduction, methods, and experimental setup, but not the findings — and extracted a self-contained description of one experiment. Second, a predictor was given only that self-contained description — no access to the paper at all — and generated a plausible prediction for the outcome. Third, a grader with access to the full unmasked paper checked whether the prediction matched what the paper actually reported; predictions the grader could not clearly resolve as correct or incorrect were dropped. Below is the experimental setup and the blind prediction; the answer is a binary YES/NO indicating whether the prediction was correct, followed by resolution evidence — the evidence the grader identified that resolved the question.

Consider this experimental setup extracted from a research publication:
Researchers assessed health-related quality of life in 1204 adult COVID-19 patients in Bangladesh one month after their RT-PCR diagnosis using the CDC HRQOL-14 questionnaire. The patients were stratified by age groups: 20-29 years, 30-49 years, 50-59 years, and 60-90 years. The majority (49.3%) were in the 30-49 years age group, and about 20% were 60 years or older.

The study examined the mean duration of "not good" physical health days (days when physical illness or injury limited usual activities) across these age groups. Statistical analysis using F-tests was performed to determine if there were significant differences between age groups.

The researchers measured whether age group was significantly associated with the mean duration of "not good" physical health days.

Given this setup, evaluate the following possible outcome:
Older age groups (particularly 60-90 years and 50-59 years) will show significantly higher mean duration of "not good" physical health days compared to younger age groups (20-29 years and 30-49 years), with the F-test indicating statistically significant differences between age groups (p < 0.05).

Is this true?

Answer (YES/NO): NO